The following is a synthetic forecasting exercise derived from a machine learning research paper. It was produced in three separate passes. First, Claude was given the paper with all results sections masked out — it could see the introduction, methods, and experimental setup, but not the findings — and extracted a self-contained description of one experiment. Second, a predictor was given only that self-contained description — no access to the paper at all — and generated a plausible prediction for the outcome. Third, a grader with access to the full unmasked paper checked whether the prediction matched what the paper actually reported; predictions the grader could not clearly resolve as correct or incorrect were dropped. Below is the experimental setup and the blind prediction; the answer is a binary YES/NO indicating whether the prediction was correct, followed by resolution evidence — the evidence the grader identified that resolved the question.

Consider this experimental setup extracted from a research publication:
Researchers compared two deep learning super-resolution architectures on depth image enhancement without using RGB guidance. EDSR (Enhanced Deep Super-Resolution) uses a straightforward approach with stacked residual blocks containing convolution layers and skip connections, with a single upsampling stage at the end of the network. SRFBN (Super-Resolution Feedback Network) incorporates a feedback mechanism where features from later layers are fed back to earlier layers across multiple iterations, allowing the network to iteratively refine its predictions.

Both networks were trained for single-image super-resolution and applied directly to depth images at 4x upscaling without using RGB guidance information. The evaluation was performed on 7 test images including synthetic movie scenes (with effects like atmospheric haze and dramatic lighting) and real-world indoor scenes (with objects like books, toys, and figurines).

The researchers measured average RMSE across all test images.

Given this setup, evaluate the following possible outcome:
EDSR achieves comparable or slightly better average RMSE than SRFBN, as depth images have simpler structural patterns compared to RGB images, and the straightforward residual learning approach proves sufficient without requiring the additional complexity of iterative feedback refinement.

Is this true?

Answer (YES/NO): YES